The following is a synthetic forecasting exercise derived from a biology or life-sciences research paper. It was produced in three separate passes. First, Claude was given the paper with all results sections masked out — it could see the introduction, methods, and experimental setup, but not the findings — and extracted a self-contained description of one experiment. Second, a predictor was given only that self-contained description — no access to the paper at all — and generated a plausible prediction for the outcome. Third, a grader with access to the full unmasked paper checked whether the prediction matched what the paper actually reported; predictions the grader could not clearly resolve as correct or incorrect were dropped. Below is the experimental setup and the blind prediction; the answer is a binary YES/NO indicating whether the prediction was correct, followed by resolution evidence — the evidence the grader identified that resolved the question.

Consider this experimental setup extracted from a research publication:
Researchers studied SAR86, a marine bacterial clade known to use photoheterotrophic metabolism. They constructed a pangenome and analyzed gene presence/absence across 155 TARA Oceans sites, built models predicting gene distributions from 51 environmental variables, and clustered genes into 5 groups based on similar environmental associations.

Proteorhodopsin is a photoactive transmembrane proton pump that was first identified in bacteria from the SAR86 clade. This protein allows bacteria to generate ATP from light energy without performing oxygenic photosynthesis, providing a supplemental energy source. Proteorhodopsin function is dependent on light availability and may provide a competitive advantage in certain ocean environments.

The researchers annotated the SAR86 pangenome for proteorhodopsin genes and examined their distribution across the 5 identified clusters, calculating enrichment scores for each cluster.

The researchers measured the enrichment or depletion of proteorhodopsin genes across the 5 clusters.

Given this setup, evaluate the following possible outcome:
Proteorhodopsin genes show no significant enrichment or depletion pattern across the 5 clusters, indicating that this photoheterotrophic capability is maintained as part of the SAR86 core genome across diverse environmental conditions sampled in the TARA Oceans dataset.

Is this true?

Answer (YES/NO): NO